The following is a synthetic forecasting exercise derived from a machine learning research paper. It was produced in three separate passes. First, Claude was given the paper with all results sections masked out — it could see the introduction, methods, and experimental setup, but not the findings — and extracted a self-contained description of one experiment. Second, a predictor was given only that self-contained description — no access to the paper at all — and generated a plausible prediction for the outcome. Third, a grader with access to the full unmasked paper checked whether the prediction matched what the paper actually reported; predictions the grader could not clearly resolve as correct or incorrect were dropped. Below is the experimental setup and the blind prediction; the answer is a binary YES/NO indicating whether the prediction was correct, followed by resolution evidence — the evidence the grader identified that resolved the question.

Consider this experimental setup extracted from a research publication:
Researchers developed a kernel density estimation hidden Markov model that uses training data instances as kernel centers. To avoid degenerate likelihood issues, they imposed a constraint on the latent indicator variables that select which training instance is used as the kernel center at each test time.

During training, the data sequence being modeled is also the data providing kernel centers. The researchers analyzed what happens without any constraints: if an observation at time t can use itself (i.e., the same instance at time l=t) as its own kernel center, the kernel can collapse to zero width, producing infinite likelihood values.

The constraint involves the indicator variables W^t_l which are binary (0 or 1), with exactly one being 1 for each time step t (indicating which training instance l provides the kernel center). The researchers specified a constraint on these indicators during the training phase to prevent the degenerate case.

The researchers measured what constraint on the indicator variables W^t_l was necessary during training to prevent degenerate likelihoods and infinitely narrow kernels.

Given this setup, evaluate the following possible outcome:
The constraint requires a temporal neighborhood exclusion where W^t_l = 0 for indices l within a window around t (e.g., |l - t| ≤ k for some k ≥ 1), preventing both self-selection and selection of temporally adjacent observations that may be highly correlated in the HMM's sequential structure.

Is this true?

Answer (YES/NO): NO